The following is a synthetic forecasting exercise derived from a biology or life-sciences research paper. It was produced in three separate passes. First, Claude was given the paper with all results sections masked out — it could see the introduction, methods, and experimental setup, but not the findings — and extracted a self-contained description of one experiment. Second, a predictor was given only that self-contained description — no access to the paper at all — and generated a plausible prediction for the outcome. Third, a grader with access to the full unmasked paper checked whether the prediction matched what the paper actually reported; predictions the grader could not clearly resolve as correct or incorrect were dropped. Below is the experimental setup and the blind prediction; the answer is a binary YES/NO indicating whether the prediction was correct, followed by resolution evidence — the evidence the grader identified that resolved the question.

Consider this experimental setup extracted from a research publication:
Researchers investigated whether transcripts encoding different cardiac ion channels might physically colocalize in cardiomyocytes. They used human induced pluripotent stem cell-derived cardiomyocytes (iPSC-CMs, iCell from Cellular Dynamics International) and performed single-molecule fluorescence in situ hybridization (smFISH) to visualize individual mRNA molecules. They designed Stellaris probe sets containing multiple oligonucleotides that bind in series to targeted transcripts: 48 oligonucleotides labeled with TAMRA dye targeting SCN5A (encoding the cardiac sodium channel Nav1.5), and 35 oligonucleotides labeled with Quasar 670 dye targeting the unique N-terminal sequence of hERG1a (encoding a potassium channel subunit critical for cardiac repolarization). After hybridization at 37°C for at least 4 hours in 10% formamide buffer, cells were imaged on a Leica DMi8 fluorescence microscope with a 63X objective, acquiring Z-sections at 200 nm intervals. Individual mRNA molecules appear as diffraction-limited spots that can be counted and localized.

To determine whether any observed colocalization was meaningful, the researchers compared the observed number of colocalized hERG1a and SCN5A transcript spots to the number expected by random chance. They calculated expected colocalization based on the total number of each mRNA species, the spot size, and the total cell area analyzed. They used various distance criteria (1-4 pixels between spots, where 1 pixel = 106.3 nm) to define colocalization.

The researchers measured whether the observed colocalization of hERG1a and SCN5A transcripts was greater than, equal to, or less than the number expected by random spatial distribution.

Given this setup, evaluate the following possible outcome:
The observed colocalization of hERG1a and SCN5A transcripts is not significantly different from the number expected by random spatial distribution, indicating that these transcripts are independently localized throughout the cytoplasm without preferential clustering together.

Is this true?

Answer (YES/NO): NO